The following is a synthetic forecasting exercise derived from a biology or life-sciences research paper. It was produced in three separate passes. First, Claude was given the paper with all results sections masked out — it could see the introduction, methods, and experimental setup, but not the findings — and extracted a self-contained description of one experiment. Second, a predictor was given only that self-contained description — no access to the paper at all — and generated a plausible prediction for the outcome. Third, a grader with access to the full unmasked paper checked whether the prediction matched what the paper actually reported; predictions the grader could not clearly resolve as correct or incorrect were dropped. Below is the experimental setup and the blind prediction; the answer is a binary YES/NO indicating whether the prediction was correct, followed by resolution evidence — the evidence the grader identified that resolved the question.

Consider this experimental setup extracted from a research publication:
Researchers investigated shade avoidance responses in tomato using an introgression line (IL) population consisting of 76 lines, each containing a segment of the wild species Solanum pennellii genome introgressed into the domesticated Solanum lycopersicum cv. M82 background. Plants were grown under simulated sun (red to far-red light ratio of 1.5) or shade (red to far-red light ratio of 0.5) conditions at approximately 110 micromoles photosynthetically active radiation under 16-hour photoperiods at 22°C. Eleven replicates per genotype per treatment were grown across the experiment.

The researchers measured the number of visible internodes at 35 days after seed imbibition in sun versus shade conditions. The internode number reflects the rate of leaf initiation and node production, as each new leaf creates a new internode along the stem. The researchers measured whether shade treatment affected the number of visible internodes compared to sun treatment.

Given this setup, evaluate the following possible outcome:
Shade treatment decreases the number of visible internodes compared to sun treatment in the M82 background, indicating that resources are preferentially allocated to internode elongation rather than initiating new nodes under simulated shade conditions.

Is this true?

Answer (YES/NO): NO